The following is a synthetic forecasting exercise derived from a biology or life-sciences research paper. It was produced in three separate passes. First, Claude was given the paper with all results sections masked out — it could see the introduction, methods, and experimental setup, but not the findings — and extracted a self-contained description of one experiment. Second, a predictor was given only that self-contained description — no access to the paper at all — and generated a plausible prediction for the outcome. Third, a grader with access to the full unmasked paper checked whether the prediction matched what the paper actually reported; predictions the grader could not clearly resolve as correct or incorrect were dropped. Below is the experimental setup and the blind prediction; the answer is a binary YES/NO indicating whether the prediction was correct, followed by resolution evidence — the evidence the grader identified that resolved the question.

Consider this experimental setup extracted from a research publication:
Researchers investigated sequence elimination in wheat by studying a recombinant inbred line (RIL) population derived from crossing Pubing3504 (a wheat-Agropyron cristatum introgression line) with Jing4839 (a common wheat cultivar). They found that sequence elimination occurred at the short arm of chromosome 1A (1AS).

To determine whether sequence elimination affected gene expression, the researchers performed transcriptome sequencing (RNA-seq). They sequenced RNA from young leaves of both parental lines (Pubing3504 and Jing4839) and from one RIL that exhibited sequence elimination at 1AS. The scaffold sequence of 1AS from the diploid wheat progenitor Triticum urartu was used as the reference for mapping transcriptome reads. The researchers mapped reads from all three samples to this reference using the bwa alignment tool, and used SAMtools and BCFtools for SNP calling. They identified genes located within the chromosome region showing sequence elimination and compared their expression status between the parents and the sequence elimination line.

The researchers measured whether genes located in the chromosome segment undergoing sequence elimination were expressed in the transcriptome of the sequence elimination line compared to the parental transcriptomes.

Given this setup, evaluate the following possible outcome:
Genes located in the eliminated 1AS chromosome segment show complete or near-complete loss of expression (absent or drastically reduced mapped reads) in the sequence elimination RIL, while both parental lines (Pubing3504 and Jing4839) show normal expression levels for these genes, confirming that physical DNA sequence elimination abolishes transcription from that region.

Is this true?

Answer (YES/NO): YES